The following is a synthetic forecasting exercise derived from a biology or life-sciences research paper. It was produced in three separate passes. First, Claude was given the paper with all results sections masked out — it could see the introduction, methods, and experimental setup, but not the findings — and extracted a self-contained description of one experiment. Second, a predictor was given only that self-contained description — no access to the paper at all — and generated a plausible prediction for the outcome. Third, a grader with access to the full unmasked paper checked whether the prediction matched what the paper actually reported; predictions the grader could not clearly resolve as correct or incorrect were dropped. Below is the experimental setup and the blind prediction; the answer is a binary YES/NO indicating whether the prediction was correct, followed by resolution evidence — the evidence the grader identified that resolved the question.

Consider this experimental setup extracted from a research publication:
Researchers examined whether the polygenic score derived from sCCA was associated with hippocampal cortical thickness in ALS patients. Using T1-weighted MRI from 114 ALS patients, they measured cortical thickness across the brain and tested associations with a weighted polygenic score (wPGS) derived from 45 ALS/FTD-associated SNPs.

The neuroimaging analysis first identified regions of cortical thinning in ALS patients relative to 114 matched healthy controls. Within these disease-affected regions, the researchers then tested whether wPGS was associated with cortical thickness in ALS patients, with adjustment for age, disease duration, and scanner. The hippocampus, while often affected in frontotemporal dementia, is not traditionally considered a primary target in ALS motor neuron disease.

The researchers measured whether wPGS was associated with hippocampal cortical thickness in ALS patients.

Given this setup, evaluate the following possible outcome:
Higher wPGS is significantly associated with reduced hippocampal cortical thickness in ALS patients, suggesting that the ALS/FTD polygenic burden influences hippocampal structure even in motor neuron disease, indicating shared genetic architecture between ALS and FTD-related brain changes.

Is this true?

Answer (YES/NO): YES